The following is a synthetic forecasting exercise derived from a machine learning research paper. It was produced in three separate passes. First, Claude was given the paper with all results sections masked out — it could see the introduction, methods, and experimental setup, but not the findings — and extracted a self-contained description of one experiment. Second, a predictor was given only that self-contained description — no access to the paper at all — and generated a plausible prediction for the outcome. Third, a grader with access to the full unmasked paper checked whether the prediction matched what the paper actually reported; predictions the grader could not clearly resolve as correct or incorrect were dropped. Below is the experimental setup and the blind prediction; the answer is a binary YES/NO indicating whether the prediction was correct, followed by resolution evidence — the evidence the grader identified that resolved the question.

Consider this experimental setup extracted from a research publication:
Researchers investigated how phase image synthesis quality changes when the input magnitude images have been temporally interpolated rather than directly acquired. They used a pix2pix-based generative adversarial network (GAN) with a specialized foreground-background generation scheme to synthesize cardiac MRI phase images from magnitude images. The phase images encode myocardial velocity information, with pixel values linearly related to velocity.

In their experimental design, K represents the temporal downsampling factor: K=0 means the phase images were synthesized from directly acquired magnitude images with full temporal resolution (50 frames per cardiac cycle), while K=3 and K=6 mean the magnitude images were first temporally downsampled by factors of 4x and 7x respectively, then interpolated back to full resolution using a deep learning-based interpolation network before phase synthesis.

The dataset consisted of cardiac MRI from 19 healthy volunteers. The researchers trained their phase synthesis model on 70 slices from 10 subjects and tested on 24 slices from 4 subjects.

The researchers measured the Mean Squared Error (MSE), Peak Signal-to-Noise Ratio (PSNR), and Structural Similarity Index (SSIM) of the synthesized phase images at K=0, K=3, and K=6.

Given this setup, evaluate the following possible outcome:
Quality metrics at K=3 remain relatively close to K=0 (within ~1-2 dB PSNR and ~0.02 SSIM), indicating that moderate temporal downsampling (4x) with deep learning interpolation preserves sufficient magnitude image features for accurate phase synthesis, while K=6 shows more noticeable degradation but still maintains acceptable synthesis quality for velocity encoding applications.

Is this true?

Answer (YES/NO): YES